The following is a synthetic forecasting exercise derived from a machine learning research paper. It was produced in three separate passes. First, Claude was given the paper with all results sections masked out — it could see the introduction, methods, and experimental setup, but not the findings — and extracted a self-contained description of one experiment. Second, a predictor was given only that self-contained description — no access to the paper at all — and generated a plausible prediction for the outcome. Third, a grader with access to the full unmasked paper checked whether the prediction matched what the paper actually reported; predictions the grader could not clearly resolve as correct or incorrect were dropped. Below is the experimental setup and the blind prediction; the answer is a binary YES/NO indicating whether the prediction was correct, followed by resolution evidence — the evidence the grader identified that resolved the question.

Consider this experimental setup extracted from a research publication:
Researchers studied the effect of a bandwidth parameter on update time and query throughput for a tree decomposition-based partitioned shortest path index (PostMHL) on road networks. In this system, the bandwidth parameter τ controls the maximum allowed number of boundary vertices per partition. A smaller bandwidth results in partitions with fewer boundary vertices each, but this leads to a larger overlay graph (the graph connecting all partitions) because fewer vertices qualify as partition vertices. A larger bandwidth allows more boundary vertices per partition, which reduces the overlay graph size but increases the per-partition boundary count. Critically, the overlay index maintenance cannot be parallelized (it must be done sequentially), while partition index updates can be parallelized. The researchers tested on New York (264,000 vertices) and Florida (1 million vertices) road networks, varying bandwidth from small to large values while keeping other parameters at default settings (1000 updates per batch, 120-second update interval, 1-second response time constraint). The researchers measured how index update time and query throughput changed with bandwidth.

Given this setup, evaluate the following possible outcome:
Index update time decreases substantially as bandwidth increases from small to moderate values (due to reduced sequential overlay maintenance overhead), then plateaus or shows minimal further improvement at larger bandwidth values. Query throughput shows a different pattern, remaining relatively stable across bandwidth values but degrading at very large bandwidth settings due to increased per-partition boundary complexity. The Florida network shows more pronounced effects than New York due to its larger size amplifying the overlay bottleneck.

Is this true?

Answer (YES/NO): NO